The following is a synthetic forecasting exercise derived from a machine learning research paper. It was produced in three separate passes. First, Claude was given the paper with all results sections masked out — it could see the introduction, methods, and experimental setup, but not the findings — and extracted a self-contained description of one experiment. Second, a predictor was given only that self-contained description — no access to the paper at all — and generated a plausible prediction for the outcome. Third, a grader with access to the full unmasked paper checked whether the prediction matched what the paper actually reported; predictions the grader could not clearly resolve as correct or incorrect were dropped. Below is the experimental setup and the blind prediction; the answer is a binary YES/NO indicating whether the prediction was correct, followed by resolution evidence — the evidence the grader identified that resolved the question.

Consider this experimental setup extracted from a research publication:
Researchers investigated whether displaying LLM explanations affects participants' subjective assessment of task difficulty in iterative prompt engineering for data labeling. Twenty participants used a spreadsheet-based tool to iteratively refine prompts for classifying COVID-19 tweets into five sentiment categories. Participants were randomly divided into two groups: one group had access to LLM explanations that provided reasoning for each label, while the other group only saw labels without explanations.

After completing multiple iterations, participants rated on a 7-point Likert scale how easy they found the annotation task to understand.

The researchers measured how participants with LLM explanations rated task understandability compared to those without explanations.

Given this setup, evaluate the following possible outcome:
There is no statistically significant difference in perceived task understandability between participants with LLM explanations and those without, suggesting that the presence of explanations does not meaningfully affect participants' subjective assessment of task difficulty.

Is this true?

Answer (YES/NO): YES